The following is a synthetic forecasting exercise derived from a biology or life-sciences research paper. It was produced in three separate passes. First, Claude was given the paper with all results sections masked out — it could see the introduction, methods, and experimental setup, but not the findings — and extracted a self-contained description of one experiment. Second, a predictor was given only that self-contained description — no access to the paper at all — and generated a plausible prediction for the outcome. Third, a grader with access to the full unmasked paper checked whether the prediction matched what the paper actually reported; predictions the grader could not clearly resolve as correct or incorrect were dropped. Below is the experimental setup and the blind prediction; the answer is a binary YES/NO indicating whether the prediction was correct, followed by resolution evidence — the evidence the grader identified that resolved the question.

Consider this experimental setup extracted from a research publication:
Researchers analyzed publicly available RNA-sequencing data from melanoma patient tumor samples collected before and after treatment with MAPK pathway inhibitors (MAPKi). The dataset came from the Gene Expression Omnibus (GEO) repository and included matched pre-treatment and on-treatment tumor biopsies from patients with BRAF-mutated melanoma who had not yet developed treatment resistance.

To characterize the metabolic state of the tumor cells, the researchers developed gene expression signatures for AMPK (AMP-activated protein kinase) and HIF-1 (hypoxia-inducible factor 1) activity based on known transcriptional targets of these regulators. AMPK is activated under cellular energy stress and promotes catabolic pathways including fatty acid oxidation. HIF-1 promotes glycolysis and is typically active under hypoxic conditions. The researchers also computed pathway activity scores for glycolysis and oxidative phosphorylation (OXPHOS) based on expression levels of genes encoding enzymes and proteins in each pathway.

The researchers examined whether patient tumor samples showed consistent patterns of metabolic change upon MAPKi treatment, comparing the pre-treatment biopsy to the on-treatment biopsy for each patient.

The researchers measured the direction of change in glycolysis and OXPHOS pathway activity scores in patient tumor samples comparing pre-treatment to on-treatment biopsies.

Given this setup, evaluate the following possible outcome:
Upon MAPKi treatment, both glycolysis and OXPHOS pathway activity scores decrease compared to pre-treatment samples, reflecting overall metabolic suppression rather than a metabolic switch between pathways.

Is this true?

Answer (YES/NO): YES